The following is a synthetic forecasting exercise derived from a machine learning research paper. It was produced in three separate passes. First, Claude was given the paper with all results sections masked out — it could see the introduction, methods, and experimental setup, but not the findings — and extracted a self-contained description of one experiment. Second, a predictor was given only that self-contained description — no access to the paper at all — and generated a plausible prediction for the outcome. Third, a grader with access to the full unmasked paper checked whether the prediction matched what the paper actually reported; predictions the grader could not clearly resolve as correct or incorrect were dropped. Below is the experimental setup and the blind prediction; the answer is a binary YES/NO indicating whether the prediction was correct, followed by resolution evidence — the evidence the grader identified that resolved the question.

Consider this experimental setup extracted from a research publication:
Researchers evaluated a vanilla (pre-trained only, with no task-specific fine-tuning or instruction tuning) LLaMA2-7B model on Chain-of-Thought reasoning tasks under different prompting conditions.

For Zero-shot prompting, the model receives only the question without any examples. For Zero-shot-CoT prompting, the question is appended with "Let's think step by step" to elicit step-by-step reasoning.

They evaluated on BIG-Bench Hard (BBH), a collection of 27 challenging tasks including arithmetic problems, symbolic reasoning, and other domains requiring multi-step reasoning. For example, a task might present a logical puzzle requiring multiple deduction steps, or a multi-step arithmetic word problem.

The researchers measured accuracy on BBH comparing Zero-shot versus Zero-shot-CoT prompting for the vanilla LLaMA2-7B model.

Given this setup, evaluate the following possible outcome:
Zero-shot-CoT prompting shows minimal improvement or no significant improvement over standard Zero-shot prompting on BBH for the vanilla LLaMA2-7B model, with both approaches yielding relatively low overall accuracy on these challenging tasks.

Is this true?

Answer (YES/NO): NO